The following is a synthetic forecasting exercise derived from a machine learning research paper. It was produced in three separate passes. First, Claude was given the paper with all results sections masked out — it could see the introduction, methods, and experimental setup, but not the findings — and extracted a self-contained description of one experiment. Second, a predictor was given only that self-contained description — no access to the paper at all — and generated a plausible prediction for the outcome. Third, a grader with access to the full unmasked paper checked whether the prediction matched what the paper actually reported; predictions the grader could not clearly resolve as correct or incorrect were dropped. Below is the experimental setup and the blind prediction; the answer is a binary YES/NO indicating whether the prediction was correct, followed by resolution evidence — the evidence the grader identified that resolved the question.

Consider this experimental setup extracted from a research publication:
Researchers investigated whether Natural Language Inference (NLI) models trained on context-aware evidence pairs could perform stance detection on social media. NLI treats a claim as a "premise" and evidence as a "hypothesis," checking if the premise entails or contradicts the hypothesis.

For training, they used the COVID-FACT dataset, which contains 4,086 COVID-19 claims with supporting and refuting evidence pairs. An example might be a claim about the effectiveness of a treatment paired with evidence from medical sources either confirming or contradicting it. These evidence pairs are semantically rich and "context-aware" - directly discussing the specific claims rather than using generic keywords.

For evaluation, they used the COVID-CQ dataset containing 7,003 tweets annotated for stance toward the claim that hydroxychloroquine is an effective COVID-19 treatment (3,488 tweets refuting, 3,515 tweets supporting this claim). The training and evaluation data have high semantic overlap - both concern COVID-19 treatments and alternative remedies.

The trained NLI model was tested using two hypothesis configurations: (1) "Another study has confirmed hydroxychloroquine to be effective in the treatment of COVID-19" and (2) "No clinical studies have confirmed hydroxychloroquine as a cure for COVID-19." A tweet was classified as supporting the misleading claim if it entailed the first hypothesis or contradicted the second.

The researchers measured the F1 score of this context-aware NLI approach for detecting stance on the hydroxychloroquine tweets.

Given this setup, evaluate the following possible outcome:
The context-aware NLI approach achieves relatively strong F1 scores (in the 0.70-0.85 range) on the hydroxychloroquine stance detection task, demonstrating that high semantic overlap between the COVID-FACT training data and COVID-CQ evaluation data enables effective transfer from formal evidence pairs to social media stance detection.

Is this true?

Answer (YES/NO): NO